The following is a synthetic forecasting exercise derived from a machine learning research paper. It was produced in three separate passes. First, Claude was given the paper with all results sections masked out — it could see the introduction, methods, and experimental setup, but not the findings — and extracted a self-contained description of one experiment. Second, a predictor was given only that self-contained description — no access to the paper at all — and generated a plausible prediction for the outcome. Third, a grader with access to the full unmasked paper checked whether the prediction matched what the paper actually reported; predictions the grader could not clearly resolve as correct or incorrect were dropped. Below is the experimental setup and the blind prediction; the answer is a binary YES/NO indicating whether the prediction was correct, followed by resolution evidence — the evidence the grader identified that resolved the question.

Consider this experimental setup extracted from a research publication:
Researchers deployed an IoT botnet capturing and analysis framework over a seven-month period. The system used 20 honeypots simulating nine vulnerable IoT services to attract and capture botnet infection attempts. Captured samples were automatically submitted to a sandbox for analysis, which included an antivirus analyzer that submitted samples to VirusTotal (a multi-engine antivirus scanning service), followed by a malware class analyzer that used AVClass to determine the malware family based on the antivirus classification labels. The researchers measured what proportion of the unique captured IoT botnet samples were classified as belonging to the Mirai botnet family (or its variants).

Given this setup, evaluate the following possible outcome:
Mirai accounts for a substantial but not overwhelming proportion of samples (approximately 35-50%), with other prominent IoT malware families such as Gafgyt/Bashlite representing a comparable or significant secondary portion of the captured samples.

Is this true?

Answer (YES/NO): NO